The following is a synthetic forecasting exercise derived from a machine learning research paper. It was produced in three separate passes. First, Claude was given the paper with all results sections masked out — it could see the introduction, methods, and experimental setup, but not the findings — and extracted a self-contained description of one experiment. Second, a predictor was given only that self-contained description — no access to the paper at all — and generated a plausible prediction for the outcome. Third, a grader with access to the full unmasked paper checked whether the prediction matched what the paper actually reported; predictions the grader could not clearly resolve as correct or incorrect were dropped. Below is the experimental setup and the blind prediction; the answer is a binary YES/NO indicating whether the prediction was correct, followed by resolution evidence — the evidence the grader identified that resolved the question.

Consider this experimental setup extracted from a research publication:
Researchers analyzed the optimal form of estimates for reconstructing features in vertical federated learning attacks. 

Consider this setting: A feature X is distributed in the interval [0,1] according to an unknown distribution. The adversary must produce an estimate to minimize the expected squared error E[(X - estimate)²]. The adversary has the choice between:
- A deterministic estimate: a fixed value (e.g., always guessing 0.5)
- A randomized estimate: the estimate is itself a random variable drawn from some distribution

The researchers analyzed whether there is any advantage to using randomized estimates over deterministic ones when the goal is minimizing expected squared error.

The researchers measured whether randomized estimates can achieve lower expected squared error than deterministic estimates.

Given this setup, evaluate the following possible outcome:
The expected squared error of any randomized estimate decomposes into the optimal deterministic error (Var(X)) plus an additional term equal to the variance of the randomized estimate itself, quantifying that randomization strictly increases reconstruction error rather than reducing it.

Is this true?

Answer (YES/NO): NO